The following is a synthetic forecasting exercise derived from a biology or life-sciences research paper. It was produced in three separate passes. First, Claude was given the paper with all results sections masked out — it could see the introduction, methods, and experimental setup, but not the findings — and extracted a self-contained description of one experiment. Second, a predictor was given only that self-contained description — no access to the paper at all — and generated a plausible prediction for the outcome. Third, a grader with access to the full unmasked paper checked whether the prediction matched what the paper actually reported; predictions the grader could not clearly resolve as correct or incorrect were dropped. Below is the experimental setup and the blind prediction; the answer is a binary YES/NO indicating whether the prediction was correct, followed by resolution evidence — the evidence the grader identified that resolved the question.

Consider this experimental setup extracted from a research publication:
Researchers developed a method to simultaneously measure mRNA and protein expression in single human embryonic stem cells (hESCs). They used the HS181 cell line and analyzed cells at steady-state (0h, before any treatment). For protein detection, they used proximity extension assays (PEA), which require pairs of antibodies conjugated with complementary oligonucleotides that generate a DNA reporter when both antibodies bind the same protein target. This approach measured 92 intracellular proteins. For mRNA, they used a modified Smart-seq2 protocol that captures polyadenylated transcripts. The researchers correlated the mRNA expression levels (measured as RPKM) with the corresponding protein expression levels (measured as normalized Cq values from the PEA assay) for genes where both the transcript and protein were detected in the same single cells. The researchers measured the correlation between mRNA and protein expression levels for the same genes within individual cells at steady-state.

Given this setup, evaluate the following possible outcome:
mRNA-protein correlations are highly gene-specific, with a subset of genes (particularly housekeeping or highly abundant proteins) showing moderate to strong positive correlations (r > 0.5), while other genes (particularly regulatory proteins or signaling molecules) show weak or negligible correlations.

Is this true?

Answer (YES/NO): NO